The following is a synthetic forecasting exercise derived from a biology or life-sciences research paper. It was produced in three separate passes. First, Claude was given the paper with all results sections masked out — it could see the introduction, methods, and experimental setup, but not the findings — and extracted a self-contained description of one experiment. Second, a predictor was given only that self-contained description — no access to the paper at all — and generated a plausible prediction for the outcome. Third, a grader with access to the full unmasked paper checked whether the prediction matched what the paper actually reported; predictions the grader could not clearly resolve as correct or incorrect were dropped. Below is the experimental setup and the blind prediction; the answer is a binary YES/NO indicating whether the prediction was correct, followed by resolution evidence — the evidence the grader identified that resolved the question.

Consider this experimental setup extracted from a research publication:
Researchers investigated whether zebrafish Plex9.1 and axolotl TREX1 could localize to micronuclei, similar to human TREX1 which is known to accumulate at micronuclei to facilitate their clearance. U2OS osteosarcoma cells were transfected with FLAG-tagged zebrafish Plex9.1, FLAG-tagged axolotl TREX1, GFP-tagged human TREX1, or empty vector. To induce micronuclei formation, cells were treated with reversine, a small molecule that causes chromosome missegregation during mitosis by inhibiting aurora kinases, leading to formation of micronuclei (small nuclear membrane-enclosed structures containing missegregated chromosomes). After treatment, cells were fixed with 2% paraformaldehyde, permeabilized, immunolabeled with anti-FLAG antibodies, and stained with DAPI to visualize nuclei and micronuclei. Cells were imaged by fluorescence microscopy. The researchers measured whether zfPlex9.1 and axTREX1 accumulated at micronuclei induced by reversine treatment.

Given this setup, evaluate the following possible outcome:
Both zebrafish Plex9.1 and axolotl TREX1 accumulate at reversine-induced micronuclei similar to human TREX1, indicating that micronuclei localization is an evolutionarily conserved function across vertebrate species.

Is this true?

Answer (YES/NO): YES